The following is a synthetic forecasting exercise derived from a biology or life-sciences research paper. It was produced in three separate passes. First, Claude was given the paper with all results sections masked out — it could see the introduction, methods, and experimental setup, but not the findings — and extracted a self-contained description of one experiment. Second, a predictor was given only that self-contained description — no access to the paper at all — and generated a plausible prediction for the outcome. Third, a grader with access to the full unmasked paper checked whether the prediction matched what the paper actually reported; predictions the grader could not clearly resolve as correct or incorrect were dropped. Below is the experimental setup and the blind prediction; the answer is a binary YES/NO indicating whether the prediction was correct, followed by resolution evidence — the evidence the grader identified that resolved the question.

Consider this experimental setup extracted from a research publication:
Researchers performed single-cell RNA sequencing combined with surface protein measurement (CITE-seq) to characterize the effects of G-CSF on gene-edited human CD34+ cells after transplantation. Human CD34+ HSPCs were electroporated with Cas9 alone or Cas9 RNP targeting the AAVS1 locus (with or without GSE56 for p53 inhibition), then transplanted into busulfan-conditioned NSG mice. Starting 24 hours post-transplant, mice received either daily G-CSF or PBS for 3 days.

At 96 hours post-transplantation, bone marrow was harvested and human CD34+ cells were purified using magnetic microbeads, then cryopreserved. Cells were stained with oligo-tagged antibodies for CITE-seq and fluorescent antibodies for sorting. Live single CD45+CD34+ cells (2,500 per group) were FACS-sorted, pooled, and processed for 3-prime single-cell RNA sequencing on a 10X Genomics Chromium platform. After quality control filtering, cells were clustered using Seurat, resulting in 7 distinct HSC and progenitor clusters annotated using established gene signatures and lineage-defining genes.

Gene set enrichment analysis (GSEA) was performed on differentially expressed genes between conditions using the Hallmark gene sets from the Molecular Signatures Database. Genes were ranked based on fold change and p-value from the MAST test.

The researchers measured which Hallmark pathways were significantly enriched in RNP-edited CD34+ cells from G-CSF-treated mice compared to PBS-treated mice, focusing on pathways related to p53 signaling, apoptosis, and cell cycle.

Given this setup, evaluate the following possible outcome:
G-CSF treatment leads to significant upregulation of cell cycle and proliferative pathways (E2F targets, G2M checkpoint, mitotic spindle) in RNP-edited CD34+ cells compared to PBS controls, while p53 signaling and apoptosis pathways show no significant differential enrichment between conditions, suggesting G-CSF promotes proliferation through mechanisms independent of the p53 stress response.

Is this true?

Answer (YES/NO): NO